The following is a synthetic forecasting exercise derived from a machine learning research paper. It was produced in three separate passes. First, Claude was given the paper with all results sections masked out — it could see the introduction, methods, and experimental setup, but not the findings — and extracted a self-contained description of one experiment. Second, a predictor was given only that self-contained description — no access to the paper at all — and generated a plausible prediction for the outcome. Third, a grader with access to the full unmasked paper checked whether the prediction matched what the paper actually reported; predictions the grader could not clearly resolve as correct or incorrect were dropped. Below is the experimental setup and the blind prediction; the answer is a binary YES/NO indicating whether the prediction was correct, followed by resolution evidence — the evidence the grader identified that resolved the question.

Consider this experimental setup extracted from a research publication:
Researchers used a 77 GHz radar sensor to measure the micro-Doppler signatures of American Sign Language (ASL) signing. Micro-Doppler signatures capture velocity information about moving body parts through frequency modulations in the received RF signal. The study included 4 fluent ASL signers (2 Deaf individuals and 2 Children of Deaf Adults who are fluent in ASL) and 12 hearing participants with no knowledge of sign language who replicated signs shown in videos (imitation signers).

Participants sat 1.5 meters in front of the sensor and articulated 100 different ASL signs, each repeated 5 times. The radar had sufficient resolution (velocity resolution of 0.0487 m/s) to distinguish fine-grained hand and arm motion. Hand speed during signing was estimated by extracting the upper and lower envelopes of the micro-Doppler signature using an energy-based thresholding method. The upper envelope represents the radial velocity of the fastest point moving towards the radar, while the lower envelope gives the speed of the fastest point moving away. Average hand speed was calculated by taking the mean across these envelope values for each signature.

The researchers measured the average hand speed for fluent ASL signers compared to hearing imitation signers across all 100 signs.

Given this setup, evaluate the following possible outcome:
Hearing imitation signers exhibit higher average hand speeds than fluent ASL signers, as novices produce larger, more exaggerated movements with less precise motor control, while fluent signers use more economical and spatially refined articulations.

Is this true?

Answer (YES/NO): YES